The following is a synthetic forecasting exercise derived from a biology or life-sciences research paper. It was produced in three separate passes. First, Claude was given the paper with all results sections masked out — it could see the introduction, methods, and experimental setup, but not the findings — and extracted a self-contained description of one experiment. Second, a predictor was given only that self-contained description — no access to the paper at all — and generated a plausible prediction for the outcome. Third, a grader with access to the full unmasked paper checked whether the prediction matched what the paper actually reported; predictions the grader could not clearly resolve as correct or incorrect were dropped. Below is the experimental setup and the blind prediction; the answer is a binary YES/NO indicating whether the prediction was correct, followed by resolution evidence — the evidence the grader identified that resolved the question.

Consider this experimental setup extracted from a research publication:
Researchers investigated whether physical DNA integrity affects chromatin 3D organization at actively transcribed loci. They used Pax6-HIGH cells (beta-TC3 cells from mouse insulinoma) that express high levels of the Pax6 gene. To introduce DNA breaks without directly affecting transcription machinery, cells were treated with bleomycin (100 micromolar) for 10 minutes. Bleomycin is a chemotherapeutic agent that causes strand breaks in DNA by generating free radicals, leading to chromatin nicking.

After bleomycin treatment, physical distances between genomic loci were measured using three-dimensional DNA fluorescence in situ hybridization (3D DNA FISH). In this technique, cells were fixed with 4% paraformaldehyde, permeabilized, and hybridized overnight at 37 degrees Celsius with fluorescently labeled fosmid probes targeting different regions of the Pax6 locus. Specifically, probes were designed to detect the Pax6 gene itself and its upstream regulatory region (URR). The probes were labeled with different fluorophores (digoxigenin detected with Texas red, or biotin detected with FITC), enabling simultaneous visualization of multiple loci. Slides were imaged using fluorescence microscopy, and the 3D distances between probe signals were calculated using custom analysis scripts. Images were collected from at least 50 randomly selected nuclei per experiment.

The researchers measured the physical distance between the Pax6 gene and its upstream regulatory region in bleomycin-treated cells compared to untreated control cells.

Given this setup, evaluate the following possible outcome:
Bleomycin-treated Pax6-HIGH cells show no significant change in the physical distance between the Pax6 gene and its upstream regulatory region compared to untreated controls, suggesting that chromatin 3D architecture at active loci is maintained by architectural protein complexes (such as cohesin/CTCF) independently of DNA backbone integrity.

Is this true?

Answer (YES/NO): YES